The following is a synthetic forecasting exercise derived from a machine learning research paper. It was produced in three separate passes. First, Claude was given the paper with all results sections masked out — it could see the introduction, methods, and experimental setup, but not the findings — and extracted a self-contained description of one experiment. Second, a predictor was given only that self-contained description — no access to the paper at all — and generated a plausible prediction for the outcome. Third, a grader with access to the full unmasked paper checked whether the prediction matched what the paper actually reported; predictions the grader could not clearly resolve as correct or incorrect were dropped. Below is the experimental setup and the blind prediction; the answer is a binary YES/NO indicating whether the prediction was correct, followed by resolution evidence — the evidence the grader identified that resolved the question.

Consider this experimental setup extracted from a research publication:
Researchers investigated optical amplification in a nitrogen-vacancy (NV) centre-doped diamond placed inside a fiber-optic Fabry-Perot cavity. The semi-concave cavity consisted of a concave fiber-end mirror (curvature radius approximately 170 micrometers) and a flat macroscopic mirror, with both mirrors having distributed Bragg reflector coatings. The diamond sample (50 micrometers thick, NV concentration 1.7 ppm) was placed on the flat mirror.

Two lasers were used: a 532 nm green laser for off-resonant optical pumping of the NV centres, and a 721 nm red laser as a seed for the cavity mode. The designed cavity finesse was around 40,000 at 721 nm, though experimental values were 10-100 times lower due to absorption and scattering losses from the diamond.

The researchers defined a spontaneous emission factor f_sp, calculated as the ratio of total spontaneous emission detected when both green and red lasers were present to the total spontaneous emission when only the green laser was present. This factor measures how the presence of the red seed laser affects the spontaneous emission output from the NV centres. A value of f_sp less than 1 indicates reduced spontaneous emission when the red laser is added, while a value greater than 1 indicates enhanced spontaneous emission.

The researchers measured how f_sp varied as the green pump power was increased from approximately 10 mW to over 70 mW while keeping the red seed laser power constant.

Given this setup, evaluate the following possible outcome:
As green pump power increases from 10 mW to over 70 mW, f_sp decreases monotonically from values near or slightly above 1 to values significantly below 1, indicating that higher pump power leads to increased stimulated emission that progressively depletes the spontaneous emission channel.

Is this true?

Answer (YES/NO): NO